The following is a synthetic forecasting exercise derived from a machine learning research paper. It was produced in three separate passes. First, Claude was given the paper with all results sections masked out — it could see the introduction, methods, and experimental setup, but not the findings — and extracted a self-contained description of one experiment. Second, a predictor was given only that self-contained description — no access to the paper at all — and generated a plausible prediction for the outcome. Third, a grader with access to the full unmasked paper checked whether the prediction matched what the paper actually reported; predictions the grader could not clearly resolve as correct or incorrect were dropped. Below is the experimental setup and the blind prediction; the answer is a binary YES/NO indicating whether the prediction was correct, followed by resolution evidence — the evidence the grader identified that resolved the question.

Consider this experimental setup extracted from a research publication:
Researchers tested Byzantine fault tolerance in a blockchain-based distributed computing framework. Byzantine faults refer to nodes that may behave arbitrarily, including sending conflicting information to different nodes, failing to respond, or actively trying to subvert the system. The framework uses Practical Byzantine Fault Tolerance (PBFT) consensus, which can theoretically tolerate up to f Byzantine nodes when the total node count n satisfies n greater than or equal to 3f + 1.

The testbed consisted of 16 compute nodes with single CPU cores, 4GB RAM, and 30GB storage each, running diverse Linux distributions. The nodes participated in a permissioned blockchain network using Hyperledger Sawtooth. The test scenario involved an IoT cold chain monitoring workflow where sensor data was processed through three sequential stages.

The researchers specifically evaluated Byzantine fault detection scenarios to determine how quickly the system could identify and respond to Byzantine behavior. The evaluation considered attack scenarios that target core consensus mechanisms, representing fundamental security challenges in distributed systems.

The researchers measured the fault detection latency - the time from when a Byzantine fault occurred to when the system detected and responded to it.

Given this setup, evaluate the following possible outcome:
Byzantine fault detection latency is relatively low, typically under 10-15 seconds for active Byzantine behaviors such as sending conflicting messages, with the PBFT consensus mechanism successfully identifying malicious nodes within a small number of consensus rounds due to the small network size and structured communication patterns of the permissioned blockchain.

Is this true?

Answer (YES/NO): NO